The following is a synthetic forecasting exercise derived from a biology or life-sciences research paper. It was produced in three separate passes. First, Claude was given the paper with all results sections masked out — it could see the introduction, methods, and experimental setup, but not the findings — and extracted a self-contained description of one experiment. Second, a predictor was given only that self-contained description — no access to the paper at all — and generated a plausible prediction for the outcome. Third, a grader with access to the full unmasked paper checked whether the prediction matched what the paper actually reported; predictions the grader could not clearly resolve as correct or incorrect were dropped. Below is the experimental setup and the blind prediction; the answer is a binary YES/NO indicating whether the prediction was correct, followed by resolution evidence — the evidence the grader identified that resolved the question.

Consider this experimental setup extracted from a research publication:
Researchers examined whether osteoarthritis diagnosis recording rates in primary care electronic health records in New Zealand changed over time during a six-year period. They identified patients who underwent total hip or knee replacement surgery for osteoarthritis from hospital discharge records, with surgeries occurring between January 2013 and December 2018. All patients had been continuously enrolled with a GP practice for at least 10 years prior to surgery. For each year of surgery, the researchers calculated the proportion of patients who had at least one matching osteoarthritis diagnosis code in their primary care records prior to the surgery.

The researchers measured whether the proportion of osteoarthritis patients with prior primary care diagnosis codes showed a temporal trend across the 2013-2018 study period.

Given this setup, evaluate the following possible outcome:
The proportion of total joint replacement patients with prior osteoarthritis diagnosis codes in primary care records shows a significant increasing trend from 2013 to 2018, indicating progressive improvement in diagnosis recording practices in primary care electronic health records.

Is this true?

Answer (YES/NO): NO